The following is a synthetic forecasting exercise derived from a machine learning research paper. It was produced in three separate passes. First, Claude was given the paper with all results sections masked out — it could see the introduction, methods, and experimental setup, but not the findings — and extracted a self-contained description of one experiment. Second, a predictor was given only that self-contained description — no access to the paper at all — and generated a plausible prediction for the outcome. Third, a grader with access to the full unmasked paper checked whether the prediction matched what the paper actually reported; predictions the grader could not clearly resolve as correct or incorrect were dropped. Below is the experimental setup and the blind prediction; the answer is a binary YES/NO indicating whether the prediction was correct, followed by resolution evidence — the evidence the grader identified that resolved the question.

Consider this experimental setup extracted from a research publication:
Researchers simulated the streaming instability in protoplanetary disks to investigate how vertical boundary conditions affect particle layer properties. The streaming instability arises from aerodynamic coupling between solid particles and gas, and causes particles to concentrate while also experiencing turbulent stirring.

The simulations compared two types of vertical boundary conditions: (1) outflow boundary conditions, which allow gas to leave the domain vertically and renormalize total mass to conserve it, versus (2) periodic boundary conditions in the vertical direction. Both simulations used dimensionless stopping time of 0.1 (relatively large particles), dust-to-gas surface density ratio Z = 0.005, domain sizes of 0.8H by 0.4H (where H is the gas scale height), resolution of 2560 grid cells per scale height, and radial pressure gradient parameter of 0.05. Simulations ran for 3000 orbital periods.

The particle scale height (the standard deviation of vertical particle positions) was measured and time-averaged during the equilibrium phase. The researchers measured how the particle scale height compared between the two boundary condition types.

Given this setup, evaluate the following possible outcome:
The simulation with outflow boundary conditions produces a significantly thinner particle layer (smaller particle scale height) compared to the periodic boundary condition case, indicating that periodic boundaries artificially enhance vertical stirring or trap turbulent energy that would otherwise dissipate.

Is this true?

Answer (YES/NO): YES